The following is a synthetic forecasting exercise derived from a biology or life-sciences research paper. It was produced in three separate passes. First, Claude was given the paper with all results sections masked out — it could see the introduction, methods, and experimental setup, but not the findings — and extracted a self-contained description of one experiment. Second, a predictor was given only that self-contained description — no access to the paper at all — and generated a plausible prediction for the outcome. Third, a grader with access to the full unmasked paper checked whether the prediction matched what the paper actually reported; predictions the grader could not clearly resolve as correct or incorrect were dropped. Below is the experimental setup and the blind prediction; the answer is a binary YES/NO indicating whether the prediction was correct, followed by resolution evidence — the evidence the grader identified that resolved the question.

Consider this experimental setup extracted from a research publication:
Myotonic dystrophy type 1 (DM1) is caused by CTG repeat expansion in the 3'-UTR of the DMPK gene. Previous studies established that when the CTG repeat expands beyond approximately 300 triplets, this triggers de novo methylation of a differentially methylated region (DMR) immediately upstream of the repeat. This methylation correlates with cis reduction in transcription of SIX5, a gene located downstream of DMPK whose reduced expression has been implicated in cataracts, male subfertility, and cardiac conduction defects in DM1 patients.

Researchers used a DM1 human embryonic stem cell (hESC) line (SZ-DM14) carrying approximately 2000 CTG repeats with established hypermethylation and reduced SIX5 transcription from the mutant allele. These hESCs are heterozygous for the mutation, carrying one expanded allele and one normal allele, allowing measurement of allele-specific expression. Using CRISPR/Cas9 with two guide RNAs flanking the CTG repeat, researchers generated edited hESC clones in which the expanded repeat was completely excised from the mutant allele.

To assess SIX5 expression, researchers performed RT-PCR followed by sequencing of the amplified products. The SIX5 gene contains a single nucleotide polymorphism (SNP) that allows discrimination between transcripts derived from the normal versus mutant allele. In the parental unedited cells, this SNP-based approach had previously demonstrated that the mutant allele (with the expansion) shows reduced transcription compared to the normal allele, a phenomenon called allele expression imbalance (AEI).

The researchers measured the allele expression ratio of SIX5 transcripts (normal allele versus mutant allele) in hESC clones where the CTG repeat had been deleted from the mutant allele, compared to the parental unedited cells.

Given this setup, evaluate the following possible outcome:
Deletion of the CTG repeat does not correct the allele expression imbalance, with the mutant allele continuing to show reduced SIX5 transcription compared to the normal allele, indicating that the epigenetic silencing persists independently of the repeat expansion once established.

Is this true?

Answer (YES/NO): NO